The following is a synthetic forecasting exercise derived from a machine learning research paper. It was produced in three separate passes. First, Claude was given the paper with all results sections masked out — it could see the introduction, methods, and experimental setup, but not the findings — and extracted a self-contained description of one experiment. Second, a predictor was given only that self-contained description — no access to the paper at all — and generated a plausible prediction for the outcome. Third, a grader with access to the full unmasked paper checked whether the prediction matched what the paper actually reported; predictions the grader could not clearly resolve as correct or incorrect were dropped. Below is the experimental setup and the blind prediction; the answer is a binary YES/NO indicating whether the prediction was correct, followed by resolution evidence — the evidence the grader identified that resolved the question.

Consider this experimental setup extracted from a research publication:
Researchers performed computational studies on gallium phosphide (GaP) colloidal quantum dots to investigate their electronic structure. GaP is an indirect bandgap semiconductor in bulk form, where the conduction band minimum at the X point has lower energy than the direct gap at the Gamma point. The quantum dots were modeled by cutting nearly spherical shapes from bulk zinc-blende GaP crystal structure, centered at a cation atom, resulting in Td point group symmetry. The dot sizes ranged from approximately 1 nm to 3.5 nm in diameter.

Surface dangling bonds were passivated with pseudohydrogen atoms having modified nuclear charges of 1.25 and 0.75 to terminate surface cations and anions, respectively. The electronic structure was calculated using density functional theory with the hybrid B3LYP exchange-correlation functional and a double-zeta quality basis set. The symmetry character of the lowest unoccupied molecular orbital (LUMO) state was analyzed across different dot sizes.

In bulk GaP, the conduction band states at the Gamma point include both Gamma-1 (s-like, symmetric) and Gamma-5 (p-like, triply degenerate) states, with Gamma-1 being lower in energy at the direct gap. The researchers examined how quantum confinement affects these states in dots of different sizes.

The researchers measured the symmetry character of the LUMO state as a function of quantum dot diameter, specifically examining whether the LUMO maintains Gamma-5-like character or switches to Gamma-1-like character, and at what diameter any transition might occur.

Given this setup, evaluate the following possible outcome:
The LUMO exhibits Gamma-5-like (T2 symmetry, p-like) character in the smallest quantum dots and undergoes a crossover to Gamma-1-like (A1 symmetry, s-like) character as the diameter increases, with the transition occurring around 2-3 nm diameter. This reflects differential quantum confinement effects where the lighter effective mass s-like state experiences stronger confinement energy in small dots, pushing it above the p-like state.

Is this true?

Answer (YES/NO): NO